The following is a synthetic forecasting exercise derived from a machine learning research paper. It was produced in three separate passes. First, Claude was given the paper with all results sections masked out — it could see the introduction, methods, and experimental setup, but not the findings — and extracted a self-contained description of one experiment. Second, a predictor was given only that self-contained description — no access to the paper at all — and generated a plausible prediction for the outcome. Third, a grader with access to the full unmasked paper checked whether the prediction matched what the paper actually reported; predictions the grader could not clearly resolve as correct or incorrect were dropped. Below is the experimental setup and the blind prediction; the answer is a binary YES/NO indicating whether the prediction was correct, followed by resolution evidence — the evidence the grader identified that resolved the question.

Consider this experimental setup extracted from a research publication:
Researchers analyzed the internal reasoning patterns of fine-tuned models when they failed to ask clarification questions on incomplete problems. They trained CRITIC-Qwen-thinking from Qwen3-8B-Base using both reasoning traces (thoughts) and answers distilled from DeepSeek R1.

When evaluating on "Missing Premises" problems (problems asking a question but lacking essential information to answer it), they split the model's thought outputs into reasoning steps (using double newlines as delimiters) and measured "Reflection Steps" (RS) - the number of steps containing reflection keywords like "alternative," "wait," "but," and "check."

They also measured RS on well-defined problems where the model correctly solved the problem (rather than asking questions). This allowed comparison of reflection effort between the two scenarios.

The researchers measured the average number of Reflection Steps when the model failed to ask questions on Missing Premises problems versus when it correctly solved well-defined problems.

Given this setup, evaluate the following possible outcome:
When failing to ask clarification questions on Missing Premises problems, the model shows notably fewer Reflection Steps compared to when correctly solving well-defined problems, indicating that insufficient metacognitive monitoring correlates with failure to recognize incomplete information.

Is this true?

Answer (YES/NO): NO